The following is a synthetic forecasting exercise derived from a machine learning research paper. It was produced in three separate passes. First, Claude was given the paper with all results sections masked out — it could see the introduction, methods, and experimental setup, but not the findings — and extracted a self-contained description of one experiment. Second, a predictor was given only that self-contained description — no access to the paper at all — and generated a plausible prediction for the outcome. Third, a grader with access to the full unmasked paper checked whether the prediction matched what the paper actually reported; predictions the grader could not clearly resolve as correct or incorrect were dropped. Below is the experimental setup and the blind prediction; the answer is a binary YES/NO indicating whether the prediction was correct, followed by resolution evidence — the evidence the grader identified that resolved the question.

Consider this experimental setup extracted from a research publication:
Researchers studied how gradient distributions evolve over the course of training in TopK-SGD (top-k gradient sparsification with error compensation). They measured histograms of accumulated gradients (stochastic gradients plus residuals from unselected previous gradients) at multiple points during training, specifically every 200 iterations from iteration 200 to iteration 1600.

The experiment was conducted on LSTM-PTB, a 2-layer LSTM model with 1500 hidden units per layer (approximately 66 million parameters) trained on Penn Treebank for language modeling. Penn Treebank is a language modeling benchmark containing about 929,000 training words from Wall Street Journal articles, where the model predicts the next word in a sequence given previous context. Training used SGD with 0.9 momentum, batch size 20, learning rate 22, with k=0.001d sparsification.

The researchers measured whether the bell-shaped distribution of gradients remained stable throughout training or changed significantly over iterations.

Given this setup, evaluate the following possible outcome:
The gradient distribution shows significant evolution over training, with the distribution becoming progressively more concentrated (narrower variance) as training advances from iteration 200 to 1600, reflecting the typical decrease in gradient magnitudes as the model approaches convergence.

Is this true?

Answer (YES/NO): NO